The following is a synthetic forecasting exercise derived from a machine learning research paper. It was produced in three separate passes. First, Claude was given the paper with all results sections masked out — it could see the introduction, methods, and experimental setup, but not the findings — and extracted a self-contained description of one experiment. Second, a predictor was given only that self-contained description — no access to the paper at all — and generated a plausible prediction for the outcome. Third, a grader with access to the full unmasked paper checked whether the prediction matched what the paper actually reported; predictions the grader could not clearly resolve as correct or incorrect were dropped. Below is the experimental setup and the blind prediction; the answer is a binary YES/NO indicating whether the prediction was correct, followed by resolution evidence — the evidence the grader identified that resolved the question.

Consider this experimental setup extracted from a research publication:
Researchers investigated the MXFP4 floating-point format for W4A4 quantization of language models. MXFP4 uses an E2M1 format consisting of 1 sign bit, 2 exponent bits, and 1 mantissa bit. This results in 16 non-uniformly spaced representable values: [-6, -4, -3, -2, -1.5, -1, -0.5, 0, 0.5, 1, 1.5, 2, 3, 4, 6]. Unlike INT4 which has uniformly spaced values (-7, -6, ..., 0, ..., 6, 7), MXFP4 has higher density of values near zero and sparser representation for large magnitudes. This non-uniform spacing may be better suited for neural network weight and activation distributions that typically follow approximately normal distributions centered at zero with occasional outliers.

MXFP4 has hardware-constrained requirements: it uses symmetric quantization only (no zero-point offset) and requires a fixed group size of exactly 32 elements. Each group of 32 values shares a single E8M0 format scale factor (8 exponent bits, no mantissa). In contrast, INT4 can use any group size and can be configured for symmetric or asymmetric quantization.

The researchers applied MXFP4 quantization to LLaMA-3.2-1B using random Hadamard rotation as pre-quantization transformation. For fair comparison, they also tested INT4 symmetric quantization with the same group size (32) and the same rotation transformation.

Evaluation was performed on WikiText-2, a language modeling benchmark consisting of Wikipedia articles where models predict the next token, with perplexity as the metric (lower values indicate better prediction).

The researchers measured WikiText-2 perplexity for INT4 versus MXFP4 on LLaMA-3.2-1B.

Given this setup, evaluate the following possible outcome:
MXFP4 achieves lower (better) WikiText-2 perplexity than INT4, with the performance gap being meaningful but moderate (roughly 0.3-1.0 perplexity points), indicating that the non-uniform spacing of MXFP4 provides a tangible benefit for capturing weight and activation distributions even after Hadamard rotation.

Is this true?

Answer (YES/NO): NO